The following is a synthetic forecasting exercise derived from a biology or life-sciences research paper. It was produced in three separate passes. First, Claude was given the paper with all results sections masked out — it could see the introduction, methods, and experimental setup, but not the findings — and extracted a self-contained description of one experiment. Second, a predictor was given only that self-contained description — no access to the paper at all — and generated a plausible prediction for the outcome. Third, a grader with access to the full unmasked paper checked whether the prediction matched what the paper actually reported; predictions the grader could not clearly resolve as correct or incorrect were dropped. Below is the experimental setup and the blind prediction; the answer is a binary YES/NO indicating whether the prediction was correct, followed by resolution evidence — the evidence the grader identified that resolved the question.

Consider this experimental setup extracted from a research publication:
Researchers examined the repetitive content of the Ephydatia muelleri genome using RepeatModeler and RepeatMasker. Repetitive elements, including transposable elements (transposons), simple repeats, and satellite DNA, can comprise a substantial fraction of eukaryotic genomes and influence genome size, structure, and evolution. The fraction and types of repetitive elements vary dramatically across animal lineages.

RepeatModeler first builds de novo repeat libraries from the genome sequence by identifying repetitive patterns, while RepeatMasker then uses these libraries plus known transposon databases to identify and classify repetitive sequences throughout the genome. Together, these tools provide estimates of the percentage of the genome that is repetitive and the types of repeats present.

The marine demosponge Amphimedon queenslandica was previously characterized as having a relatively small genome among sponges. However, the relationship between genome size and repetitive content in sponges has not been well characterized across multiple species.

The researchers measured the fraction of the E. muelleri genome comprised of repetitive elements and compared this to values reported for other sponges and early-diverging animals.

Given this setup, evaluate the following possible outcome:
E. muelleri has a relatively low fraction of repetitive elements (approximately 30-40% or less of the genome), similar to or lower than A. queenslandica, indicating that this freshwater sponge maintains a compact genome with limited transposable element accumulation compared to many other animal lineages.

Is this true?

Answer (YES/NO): NO